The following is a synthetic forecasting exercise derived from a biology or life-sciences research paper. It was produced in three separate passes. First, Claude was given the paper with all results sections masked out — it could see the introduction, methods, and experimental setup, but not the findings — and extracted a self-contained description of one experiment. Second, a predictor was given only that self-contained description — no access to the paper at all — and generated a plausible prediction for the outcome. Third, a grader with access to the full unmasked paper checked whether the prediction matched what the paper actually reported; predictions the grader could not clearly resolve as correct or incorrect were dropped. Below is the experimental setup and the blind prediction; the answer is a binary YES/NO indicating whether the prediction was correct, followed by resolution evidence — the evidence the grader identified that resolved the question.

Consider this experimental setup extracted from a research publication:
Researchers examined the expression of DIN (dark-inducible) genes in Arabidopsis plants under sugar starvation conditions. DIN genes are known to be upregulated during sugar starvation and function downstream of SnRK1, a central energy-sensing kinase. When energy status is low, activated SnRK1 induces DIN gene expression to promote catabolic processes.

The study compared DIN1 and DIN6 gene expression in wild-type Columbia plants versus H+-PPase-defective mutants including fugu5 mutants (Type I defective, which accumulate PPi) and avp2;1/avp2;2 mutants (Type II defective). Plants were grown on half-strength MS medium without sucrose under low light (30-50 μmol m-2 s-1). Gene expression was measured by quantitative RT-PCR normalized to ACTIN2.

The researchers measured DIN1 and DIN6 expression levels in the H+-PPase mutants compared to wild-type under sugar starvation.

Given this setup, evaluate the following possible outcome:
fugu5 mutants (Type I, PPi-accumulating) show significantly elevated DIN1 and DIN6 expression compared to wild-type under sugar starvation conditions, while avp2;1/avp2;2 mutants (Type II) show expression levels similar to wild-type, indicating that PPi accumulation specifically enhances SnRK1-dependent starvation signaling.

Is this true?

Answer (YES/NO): NO